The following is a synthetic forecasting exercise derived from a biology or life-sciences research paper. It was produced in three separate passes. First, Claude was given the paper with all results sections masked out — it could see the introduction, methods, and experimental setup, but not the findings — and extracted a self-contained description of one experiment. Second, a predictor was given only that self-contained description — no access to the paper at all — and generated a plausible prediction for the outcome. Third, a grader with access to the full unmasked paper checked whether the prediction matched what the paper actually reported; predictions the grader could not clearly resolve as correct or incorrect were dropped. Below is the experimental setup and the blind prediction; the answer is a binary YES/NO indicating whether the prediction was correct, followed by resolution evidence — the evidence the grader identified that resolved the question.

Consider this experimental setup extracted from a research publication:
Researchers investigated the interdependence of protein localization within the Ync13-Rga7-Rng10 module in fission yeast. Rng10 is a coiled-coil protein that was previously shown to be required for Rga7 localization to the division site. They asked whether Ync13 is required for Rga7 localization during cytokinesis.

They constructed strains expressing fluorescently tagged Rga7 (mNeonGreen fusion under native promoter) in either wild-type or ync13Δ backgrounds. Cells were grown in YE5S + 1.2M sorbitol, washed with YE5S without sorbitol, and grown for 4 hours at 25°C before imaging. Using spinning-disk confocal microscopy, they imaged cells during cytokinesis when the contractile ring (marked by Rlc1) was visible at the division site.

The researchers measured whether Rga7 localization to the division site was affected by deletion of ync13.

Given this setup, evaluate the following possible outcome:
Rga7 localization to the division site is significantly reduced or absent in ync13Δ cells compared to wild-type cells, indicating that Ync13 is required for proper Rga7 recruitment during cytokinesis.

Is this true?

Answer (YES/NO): NO